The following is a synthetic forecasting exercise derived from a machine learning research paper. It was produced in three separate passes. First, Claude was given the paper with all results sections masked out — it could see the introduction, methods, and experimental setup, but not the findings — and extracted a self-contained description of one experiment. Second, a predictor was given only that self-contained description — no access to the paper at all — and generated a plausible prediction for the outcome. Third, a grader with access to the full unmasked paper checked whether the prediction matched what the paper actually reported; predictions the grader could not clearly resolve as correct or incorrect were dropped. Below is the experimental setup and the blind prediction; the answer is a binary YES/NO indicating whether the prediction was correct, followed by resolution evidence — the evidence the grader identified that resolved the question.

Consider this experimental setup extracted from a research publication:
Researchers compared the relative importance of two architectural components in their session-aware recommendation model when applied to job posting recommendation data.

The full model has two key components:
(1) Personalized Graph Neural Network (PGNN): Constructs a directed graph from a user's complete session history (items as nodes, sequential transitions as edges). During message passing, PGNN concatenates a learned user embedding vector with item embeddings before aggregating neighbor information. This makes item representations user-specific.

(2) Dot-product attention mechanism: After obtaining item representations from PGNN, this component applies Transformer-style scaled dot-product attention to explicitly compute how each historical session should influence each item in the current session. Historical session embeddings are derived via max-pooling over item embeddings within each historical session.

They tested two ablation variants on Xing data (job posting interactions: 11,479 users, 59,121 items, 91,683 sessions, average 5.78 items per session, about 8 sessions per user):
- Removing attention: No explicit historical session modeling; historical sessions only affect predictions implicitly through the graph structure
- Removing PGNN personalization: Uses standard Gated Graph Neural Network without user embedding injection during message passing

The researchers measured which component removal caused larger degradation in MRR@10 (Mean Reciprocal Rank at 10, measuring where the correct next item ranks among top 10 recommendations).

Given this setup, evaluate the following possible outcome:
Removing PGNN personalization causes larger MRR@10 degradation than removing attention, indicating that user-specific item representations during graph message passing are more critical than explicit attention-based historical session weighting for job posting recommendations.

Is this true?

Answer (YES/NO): NO